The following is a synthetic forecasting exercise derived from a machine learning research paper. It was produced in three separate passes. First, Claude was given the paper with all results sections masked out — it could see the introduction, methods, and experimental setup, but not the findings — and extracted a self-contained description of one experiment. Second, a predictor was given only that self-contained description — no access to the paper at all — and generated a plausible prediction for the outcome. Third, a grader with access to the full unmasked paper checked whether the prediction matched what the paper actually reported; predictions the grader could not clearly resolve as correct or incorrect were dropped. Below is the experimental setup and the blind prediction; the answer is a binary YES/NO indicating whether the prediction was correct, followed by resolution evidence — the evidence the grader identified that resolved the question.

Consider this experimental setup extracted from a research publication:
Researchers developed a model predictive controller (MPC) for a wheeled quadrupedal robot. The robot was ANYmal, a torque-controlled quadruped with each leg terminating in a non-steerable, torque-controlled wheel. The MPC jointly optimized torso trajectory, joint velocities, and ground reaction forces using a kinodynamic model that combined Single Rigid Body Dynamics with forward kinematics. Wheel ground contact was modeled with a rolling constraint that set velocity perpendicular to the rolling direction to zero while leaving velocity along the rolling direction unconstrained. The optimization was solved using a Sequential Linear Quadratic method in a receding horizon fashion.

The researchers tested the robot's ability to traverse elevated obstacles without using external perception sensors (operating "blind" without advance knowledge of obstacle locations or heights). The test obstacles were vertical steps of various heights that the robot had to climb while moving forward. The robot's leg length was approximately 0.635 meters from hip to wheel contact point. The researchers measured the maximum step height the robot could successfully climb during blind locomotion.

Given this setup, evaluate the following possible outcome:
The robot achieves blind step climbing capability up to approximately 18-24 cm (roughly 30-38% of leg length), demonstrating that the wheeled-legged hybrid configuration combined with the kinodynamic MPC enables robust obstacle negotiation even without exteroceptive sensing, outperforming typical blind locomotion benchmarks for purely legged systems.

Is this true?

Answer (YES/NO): YES